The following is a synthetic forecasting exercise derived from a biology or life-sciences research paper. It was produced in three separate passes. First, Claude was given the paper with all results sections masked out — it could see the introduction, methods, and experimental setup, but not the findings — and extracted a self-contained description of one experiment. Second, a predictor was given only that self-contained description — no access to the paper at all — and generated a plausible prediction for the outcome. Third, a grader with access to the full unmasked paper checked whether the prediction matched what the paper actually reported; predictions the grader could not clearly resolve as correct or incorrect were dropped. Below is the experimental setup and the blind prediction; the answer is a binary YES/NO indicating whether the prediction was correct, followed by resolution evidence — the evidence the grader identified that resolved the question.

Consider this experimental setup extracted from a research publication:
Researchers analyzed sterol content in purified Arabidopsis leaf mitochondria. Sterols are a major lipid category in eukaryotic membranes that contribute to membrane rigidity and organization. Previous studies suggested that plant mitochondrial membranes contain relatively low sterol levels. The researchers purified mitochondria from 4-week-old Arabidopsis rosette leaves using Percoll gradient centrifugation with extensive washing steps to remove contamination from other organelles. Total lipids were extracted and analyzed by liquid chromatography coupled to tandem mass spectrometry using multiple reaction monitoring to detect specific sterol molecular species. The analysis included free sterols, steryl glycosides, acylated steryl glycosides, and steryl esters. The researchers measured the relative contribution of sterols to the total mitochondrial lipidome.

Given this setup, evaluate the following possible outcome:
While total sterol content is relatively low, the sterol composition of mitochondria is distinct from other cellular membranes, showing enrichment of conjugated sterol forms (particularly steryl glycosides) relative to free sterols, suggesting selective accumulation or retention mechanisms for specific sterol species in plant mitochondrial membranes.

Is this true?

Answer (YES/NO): NO